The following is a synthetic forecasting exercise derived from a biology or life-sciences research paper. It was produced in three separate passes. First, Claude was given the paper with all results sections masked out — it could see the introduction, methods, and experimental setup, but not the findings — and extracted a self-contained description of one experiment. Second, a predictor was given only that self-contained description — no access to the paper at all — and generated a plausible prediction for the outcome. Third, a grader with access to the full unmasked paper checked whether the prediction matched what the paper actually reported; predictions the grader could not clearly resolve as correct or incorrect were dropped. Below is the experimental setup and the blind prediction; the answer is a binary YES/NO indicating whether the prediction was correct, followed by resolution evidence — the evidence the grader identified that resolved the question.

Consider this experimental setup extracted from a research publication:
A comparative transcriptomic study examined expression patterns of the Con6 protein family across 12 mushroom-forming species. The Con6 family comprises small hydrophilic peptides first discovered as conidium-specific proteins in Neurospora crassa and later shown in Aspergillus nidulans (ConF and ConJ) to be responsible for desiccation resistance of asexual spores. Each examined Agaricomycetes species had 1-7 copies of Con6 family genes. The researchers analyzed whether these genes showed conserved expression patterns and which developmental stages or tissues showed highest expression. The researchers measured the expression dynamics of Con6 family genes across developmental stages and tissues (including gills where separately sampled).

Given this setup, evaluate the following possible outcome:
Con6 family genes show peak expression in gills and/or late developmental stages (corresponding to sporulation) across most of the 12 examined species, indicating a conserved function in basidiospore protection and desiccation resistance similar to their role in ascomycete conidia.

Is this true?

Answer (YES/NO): NO